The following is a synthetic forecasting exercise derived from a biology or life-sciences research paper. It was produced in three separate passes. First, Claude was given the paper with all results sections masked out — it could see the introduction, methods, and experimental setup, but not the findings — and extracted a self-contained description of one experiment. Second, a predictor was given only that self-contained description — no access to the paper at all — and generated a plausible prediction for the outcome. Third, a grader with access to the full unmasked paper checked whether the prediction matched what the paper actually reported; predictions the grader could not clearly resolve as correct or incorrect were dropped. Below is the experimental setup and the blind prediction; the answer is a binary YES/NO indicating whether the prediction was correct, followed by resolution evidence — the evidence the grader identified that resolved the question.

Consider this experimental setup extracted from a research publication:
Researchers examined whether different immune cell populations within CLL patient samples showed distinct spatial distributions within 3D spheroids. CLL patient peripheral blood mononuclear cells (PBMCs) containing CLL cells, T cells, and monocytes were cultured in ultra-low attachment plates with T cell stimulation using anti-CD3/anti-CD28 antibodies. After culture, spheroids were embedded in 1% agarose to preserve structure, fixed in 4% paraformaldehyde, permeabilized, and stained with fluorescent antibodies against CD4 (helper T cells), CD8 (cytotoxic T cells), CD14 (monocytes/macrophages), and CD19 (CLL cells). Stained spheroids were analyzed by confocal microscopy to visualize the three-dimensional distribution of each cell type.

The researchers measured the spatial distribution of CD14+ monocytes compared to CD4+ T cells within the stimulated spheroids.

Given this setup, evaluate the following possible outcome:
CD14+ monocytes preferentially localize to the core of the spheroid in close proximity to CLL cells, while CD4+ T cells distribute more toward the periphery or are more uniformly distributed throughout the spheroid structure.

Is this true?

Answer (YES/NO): NO